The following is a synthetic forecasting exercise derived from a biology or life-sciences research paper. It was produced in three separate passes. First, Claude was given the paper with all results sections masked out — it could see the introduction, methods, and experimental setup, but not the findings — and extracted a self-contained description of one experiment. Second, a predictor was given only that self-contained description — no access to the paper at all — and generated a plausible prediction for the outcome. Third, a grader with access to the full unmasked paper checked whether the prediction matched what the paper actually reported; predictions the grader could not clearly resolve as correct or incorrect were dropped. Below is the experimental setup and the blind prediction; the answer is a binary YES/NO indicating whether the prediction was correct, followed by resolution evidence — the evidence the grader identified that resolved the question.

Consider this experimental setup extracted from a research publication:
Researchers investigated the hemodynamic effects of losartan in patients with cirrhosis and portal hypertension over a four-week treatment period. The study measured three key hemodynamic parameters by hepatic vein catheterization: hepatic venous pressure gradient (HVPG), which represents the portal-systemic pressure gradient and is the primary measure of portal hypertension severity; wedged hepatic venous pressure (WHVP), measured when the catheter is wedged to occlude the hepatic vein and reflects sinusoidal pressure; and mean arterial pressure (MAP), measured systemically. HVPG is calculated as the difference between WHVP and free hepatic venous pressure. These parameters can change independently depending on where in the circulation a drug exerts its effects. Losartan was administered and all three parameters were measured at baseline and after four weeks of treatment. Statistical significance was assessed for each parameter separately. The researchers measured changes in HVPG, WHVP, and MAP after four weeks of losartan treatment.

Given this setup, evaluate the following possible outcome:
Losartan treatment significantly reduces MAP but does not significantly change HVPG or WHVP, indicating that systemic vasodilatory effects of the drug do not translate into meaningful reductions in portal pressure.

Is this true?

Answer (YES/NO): NO